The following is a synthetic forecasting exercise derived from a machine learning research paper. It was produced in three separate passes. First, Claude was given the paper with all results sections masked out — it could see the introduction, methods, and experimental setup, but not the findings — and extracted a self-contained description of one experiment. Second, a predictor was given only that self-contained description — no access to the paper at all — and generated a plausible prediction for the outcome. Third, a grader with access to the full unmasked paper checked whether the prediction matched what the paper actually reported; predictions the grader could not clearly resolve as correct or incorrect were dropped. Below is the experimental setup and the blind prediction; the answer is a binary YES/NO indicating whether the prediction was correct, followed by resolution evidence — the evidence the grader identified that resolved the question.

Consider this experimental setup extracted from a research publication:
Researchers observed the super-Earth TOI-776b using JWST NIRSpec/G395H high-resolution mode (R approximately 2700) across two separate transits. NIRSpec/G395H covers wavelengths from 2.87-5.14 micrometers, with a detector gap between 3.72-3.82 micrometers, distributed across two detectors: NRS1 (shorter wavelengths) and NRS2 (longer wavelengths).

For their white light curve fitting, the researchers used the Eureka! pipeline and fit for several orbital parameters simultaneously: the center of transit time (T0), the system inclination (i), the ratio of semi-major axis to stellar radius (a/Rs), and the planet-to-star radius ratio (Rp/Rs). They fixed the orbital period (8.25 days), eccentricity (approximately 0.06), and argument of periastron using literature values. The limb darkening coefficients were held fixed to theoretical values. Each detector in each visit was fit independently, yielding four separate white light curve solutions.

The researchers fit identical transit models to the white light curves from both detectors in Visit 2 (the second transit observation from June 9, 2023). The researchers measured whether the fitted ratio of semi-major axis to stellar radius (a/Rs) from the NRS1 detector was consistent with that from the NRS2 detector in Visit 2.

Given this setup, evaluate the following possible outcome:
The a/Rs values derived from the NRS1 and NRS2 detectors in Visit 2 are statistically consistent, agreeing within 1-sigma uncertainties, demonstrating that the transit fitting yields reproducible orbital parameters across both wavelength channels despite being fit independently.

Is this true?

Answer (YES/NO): NO